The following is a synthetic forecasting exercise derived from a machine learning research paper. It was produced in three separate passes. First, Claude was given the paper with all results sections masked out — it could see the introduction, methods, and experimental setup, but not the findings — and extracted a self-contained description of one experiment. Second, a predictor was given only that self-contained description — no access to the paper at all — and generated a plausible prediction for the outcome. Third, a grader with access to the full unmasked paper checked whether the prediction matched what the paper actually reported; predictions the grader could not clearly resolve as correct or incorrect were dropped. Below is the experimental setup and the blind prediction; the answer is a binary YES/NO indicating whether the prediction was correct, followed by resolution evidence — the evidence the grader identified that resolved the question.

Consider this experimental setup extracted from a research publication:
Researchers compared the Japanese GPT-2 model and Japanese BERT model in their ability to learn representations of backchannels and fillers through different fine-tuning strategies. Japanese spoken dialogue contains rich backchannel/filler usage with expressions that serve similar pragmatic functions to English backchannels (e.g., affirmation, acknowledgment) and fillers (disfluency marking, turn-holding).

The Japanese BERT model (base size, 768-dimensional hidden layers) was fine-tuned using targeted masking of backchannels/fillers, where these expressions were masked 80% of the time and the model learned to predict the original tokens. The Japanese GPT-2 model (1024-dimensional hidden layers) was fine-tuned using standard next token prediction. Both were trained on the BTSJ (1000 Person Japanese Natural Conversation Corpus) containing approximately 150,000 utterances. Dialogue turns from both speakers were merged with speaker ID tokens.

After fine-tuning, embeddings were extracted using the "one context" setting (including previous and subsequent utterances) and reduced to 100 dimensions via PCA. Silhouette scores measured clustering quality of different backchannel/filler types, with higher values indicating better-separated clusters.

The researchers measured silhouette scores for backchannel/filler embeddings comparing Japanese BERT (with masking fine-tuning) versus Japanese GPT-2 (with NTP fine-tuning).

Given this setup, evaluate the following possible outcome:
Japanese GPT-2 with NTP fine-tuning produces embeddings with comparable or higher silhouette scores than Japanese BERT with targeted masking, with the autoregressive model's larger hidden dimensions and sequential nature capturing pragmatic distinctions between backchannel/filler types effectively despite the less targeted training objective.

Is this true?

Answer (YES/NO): NO